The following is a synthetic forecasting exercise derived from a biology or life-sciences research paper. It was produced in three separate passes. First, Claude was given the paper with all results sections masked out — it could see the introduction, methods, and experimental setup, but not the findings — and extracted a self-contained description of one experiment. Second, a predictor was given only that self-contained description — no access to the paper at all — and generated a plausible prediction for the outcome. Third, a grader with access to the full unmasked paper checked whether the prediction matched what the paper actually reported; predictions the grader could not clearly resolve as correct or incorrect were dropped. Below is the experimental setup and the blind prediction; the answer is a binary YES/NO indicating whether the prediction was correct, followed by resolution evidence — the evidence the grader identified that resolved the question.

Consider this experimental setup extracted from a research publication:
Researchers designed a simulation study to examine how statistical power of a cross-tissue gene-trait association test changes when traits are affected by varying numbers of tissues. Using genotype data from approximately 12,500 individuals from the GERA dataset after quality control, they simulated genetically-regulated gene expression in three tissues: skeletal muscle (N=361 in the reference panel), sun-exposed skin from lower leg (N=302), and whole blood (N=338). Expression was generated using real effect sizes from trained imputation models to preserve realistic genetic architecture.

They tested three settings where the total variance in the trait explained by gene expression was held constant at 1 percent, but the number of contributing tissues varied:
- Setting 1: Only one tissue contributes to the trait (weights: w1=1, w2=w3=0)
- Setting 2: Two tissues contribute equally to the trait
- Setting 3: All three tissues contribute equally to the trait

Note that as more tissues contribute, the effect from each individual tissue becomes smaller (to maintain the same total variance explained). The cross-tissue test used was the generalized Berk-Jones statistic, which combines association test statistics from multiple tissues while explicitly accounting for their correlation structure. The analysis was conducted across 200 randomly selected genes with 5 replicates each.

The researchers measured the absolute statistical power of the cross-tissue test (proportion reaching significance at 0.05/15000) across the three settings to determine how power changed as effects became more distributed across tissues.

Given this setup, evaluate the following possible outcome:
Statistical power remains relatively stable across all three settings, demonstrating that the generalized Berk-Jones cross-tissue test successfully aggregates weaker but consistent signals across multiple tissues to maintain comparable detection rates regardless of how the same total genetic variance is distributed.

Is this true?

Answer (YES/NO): NO